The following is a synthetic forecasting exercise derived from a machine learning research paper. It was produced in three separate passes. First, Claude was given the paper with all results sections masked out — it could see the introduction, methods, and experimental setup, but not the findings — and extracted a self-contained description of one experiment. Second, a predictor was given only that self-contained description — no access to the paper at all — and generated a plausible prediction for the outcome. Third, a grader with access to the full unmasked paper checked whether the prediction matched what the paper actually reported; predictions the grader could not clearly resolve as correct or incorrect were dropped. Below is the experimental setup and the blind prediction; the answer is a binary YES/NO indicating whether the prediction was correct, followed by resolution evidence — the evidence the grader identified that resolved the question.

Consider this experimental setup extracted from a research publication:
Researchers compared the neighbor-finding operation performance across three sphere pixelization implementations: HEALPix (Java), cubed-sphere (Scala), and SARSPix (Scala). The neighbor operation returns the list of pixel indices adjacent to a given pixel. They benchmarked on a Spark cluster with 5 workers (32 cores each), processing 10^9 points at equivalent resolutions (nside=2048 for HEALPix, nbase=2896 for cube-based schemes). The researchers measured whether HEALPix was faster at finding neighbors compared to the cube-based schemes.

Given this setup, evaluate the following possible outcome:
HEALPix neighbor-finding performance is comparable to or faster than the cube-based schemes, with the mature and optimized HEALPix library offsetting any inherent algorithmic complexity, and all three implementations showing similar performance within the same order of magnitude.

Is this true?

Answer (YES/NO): YES